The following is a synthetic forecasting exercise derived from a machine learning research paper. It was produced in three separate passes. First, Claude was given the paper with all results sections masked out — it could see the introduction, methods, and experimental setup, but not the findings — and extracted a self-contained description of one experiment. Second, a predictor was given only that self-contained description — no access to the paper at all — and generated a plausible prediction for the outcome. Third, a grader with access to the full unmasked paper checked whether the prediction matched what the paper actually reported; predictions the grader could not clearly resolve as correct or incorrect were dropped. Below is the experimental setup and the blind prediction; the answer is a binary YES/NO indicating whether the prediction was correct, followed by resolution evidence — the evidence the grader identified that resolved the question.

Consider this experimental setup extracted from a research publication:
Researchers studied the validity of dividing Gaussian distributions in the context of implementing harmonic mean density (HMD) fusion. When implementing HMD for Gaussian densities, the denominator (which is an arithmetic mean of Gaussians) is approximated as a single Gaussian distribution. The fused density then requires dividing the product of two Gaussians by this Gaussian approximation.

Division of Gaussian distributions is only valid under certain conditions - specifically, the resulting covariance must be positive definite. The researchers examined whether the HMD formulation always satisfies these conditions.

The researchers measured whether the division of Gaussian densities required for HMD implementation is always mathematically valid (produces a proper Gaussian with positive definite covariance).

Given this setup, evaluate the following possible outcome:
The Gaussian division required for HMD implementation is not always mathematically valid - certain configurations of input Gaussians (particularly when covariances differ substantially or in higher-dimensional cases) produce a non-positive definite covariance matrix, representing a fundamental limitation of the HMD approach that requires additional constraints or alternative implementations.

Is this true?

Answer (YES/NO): NO